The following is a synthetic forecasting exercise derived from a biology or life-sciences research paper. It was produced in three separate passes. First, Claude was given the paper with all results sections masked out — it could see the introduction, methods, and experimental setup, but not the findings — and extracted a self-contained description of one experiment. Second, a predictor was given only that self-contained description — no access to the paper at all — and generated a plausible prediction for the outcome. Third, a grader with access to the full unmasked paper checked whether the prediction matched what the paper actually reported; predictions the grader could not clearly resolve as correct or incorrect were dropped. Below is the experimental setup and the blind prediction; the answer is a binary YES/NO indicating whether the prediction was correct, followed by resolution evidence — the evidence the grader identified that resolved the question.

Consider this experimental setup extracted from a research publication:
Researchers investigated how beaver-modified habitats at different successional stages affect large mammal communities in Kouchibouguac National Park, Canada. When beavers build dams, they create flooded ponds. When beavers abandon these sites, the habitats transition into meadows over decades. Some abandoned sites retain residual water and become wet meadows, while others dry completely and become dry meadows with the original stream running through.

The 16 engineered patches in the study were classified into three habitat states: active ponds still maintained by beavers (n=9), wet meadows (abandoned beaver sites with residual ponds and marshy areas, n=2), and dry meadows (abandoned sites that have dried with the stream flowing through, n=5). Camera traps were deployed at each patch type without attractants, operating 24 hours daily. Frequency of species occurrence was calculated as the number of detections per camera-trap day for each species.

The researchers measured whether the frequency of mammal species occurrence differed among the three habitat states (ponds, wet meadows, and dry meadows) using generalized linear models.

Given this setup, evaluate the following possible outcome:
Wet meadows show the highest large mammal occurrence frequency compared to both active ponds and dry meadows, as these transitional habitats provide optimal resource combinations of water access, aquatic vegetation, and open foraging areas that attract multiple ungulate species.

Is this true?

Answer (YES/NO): NO